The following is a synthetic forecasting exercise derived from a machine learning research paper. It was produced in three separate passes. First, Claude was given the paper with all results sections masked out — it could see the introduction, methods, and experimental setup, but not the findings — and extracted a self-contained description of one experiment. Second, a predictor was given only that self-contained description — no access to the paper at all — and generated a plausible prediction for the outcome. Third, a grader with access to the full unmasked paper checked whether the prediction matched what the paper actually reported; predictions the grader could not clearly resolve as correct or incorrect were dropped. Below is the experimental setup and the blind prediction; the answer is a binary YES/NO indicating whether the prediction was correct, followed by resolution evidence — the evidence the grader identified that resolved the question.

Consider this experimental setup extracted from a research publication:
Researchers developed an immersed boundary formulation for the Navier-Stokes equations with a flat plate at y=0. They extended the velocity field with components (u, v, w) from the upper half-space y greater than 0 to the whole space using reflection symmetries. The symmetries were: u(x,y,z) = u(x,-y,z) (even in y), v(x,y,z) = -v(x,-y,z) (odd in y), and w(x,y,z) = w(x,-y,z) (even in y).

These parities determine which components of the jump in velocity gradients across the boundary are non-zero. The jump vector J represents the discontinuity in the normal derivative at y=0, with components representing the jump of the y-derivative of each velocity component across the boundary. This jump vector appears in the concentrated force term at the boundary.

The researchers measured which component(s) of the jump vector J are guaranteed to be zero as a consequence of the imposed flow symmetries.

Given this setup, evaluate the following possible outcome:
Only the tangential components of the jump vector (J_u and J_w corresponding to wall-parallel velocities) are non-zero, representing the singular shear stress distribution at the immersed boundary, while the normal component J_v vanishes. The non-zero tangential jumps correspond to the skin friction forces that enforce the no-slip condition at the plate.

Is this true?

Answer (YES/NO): YES